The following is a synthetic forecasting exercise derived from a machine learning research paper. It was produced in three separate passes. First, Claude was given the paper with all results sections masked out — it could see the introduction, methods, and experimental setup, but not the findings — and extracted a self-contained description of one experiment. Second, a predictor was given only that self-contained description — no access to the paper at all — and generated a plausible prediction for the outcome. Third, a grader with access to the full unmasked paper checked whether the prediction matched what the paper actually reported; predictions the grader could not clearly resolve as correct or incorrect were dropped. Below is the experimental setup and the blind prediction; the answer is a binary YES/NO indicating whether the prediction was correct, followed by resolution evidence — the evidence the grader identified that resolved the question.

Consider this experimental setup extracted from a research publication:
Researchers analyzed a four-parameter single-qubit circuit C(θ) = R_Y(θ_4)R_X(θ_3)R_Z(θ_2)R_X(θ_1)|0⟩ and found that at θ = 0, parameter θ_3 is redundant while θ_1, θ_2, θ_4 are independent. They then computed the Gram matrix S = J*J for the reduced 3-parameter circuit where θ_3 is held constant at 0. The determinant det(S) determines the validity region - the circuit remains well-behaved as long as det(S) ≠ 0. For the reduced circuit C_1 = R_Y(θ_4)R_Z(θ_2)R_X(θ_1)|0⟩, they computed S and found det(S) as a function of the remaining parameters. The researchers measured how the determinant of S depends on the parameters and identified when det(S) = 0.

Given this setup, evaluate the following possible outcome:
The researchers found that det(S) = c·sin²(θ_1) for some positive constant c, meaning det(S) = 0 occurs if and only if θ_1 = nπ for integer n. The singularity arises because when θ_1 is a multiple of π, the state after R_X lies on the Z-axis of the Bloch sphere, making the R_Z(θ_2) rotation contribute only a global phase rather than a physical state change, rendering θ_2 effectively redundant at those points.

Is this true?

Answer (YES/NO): NO